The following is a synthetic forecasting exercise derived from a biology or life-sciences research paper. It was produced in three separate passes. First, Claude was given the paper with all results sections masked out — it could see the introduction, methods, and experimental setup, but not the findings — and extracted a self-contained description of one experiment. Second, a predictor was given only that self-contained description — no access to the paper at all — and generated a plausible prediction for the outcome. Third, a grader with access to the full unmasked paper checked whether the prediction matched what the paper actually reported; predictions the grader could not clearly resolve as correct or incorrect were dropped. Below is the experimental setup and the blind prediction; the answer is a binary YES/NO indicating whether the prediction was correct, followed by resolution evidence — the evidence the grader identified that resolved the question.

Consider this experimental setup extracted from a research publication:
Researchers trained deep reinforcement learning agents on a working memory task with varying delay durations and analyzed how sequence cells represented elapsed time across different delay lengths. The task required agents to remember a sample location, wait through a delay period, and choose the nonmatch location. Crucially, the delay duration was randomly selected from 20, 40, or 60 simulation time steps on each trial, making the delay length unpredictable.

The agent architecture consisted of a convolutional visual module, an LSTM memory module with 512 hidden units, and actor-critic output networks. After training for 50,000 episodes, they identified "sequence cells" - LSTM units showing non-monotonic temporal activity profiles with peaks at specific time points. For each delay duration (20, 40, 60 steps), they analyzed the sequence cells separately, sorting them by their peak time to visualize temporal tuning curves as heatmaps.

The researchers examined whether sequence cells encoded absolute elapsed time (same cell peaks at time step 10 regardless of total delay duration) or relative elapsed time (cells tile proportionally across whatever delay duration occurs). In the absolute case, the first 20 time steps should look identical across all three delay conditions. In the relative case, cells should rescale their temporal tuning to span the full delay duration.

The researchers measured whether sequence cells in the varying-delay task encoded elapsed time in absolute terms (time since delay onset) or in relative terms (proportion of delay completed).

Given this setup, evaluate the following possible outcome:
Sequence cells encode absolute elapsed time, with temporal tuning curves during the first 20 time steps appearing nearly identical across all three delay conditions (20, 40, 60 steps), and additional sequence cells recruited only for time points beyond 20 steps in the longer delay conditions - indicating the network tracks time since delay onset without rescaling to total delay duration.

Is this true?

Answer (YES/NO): NO